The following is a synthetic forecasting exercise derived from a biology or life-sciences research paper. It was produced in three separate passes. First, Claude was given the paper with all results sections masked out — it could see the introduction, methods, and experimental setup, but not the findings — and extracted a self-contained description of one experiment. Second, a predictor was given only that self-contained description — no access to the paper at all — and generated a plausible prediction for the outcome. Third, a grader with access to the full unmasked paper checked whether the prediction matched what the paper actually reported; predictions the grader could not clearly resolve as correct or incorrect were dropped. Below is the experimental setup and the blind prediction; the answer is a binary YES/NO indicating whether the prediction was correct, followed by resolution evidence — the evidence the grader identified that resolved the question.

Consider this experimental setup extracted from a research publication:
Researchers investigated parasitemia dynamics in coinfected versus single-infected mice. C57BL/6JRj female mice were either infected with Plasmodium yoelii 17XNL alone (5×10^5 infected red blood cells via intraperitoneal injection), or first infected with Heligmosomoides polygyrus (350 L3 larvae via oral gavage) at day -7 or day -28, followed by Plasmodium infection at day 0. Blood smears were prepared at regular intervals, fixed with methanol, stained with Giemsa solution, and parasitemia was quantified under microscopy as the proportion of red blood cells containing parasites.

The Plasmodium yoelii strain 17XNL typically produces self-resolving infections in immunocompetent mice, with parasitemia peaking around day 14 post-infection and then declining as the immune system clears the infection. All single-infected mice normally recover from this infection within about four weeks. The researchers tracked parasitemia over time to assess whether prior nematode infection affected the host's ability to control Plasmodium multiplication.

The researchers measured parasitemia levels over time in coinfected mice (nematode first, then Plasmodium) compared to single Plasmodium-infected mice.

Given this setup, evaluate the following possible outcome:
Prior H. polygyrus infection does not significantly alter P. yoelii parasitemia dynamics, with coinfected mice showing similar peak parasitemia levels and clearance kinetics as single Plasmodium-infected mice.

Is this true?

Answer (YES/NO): NO